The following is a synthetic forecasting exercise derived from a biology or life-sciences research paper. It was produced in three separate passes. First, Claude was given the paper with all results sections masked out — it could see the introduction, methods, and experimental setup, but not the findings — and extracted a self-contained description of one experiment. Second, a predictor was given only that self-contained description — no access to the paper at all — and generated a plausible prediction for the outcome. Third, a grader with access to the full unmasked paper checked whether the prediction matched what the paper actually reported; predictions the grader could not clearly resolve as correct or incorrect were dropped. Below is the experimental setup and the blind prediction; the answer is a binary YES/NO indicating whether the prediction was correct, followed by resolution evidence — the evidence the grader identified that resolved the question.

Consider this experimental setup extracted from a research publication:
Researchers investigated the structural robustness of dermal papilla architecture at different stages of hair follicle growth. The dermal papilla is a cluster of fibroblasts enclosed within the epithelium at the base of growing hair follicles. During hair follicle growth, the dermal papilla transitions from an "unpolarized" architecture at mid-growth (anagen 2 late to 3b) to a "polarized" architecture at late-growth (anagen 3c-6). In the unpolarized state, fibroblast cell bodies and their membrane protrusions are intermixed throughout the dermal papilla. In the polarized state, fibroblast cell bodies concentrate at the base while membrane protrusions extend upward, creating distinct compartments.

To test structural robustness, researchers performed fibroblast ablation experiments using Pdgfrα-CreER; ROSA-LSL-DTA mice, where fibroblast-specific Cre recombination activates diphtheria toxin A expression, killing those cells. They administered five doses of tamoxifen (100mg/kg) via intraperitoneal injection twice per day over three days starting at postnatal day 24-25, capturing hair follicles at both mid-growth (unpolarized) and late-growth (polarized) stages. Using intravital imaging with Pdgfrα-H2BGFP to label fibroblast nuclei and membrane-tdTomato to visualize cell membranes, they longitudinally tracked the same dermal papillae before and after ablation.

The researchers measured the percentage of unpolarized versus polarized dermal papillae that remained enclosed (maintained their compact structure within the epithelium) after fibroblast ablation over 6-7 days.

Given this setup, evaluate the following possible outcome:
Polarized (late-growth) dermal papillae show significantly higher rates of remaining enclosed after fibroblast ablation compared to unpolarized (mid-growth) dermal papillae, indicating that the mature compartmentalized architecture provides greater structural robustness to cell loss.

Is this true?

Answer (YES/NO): YES